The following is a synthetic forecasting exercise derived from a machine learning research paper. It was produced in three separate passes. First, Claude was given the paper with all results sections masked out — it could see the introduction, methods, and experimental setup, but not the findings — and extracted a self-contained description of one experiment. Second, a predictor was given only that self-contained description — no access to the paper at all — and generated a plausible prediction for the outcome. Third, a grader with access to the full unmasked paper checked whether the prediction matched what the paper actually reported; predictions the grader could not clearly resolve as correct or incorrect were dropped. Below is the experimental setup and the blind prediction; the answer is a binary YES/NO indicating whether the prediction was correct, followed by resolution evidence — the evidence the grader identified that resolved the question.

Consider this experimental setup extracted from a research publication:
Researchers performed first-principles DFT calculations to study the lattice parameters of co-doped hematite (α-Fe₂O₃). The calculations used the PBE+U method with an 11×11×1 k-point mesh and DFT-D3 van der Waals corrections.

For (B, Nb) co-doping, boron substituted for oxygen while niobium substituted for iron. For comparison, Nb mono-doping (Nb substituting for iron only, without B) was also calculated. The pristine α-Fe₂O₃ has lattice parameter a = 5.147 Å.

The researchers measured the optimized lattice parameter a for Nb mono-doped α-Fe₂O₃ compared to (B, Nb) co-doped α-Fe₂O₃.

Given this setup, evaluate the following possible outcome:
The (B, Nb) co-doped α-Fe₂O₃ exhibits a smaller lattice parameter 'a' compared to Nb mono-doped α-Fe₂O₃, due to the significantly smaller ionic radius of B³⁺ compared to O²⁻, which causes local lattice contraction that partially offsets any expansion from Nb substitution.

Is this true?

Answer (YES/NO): YES